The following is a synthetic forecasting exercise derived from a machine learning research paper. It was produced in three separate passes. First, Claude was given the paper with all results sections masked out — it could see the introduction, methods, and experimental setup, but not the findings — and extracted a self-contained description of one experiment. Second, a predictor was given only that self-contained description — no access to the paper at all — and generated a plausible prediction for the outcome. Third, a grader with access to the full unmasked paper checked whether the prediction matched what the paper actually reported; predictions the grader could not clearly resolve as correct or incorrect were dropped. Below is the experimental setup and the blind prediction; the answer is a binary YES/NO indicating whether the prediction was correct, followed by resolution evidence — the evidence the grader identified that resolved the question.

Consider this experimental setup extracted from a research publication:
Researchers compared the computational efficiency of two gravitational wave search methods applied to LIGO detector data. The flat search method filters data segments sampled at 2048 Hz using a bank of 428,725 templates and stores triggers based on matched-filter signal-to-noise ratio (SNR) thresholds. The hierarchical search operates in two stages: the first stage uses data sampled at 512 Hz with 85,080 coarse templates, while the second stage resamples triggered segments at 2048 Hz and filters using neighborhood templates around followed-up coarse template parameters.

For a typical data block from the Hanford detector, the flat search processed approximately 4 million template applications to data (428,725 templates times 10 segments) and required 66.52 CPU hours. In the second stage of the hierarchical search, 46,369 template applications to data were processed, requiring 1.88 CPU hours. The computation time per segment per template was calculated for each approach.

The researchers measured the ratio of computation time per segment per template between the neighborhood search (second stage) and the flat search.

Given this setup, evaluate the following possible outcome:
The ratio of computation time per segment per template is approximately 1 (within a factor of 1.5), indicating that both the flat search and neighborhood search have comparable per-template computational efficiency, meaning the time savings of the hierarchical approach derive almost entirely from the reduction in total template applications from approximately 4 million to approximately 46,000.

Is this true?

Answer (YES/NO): NO